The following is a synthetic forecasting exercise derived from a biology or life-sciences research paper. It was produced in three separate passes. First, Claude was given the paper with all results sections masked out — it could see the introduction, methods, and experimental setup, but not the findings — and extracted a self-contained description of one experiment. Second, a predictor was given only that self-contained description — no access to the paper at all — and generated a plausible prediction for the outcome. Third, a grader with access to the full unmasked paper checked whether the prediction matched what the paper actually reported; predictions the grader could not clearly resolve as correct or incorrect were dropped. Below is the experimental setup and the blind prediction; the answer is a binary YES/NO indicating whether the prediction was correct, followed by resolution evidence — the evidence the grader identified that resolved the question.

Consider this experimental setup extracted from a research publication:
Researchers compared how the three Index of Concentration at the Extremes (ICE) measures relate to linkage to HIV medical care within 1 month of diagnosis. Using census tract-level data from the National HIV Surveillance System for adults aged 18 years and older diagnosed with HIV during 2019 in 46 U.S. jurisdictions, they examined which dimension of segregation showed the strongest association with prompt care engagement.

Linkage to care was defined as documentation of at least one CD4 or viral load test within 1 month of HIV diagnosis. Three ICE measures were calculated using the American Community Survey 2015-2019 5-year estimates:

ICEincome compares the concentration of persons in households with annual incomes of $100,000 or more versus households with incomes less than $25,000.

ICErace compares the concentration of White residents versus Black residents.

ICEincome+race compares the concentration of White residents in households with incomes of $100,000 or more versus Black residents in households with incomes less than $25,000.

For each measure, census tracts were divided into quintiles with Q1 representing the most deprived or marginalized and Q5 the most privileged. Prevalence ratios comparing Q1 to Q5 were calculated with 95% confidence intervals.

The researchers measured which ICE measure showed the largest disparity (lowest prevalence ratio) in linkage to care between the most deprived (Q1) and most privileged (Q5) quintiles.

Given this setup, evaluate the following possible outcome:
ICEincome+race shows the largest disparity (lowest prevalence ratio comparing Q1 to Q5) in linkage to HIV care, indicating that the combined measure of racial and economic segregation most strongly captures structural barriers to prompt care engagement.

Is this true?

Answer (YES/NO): YES